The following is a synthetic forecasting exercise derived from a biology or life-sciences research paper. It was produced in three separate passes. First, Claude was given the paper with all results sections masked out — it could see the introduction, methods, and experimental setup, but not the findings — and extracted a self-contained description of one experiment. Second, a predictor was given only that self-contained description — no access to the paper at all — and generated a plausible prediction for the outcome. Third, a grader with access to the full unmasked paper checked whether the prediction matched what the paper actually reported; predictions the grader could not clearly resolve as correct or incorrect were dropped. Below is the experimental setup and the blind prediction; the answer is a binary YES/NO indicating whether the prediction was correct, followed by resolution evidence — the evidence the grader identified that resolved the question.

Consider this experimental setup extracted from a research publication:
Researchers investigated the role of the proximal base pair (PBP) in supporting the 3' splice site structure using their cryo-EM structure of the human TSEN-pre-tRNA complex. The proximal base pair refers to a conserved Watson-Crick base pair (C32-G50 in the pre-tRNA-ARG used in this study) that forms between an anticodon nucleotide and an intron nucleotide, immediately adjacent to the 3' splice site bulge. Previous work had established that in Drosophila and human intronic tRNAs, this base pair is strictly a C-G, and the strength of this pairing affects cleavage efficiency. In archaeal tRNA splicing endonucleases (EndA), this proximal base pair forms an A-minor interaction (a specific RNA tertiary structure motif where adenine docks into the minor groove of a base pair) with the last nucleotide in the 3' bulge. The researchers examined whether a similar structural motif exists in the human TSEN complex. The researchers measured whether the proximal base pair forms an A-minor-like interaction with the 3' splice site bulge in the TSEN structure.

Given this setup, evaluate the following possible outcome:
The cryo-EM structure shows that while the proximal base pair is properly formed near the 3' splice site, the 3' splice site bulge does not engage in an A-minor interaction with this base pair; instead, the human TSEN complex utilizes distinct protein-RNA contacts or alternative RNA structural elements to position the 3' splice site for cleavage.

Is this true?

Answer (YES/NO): NO